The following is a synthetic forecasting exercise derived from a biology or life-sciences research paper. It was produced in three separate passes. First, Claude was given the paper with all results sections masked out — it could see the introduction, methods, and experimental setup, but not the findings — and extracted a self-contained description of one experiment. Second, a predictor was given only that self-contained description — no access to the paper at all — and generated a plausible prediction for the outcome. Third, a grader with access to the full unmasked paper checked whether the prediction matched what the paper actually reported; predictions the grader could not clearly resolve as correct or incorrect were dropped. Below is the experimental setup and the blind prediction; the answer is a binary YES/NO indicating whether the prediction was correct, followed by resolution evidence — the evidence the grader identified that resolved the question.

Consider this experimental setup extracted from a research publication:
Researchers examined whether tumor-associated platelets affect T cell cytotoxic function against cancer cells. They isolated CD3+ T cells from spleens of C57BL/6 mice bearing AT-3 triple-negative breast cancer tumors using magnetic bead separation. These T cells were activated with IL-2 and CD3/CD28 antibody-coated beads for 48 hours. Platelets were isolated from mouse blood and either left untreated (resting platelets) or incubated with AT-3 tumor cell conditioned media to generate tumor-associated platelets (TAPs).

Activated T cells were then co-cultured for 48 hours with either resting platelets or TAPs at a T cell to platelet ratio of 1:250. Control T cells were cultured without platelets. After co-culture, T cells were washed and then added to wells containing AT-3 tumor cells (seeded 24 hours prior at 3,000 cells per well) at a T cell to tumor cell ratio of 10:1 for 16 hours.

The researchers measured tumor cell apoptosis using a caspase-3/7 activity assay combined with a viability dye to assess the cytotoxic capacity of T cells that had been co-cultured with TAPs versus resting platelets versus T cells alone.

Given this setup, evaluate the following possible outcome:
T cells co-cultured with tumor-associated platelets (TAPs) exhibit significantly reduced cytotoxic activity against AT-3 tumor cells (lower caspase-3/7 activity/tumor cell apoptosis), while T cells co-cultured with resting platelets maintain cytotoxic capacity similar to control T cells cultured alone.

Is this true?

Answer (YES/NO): YES